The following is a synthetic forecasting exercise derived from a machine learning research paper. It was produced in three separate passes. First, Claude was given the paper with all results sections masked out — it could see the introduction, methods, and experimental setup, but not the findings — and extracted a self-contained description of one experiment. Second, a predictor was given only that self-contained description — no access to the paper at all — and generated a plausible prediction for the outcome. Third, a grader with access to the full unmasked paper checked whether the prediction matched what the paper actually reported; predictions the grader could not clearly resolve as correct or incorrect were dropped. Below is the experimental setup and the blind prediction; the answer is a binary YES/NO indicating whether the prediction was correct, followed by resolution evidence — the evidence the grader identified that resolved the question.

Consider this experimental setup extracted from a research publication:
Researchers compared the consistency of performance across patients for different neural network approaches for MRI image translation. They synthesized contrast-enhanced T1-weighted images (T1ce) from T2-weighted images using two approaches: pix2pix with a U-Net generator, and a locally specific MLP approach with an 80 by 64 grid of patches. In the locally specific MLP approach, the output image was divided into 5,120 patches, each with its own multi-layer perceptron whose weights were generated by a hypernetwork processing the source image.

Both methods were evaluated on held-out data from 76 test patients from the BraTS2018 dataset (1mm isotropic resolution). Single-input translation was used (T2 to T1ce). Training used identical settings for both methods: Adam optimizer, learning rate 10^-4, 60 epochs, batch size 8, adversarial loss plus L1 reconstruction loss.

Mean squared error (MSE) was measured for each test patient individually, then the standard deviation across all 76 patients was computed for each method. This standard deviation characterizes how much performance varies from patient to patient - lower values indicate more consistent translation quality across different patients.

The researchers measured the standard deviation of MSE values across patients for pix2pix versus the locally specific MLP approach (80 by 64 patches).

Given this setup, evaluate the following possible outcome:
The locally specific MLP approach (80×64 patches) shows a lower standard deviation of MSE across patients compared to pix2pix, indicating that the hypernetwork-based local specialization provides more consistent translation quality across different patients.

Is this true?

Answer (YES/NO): YES